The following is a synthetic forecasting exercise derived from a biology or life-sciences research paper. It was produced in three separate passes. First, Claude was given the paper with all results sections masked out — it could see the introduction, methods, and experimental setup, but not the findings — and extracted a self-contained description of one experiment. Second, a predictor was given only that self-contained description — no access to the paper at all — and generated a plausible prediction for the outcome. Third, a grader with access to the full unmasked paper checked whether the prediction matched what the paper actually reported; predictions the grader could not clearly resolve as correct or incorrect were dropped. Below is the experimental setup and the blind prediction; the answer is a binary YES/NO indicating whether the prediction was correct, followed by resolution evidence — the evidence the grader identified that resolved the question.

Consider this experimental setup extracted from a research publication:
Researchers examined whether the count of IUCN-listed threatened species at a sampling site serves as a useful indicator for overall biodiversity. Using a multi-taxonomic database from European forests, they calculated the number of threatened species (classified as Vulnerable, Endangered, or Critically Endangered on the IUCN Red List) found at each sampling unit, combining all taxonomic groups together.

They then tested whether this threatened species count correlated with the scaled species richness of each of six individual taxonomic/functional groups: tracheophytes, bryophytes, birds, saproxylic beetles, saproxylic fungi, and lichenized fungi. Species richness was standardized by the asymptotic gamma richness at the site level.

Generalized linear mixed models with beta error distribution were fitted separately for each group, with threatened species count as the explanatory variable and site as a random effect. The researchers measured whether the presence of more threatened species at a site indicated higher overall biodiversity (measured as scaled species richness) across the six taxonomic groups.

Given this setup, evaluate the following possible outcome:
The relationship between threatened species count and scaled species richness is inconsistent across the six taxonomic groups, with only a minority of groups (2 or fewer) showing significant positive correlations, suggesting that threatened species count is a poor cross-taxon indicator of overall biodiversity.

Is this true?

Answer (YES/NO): YES